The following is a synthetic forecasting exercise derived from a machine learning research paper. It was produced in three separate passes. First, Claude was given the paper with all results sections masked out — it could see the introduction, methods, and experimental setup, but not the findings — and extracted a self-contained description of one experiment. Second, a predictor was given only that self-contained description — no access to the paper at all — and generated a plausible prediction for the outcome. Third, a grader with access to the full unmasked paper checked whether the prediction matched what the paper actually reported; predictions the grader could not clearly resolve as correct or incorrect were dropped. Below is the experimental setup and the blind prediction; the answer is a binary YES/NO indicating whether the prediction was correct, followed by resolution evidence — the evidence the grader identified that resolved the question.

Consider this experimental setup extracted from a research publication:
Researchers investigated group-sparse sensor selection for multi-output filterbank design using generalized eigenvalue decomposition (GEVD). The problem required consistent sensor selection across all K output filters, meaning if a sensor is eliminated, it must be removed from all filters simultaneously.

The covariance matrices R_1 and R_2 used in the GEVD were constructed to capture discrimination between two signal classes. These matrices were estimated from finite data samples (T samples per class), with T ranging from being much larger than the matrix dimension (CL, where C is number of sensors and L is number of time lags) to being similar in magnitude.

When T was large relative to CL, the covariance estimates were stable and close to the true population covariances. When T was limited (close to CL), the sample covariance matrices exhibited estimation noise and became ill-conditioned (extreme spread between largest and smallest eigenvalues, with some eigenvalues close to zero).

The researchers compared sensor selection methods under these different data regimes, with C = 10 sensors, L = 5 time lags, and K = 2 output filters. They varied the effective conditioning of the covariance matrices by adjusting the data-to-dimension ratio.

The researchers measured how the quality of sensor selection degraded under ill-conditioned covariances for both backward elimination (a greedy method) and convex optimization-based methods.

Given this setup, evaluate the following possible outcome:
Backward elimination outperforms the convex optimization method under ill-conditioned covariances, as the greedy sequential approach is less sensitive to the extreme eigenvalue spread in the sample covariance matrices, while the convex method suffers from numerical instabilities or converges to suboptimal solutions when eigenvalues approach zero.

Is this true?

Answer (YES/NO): NO